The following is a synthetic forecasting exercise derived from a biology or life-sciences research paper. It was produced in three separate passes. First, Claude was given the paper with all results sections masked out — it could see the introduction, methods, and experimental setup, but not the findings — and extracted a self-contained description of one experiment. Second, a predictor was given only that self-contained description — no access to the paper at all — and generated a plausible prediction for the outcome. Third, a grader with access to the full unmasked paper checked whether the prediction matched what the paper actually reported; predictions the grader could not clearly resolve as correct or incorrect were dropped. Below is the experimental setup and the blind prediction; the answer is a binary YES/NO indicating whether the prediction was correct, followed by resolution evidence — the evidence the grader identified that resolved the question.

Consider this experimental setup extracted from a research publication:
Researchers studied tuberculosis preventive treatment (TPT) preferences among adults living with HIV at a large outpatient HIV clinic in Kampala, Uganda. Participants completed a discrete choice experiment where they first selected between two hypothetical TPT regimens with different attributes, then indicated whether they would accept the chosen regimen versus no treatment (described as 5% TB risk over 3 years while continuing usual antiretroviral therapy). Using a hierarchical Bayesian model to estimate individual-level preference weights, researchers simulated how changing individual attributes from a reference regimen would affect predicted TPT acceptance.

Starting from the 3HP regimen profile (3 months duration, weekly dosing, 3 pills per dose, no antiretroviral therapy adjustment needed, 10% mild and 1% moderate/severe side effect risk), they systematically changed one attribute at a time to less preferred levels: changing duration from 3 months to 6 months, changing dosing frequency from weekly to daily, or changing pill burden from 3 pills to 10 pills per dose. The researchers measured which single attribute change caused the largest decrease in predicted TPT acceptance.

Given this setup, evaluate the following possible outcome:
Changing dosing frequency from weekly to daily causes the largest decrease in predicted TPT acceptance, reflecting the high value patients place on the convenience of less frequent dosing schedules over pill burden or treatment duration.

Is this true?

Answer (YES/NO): NO